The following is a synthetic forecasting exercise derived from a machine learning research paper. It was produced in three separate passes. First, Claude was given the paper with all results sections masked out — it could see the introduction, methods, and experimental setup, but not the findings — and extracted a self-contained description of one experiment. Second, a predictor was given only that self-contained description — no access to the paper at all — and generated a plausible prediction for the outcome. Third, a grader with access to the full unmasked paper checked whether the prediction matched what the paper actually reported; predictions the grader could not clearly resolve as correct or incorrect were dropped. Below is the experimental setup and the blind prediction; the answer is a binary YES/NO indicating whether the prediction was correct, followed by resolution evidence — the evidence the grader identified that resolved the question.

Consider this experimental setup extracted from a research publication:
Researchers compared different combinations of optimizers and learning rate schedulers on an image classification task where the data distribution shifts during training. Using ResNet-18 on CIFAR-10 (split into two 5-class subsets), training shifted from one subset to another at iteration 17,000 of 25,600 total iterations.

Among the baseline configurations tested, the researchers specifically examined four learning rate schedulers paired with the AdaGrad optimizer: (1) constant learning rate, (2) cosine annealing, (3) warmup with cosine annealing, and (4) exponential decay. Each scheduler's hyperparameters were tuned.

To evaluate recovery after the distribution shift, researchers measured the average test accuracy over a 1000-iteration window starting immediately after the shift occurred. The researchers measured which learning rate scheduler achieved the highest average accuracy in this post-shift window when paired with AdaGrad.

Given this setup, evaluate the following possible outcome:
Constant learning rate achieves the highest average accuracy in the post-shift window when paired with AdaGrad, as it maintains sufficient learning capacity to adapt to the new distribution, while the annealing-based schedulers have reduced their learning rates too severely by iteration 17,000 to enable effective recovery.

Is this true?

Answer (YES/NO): NO